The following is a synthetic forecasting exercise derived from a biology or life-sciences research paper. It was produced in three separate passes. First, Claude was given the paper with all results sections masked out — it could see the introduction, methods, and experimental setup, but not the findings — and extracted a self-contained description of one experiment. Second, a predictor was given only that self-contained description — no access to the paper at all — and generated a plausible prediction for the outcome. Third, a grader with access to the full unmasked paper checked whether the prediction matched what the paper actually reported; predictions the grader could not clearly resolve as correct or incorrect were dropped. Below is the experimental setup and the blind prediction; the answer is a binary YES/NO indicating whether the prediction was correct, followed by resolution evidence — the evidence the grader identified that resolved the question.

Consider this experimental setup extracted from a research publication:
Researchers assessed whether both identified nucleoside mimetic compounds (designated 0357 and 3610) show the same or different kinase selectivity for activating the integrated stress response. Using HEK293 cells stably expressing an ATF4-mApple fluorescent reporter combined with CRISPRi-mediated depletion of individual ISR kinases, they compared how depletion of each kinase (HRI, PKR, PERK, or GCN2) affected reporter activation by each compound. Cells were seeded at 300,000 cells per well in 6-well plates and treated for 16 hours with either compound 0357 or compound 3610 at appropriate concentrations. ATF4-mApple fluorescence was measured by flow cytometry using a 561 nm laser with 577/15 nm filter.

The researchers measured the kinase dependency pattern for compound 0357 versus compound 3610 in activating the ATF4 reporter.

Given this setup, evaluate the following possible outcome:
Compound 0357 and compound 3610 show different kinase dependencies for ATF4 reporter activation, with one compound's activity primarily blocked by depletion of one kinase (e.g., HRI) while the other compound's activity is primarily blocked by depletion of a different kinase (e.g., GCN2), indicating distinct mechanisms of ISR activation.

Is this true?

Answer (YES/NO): NO